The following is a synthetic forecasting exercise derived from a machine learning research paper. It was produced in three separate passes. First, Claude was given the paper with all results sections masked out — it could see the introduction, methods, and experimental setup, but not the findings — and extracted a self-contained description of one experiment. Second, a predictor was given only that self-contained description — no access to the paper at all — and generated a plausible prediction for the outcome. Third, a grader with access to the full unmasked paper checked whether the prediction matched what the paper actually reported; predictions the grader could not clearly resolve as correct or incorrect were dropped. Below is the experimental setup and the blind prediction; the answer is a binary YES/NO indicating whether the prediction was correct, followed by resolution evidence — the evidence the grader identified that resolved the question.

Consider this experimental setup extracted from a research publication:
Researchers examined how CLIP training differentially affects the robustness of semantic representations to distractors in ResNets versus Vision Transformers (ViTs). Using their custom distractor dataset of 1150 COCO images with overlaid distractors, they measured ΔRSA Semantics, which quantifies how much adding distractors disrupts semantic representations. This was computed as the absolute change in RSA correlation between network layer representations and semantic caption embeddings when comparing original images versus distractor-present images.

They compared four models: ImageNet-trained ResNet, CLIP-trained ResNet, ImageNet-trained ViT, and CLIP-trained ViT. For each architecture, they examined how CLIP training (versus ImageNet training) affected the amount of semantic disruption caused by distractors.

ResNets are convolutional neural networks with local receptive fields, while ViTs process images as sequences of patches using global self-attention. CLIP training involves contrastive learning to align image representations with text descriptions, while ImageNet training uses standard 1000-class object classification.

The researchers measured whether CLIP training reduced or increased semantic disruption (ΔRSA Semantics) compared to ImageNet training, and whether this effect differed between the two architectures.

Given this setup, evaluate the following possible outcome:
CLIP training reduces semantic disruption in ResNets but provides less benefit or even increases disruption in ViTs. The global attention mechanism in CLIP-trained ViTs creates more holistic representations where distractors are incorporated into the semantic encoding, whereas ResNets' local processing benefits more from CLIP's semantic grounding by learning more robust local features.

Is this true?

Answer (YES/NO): YES